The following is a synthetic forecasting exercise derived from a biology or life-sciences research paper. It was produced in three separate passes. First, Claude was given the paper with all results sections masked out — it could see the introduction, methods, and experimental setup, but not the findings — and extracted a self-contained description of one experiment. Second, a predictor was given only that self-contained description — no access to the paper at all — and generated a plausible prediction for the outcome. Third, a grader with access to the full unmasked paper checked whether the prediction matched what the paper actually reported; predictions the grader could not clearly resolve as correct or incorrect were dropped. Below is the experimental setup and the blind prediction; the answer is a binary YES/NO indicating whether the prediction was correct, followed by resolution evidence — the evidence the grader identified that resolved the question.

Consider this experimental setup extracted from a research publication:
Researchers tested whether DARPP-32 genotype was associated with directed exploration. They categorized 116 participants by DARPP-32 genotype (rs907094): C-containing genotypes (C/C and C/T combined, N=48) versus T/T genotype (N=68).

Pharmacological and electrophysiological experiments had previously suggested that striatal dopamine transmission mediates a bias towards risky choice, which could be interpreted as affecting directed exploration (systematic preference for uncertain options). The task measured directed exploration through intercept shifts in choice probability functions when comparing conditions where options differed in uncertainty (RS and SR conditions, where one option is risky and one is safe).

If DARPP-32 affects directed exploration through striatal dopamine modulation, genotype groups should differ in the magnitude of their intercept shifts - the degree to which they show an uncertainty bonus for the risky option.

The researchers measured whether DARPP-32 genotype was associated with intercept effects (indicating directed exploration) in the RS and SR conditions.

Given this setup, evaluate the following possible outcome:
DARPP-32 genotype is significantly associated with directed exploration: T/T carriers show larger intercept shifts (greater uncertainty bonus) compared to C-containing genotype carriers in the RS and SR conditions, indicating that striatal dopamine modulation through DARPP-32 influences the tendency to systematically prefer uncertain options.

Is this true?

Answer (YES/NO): NO